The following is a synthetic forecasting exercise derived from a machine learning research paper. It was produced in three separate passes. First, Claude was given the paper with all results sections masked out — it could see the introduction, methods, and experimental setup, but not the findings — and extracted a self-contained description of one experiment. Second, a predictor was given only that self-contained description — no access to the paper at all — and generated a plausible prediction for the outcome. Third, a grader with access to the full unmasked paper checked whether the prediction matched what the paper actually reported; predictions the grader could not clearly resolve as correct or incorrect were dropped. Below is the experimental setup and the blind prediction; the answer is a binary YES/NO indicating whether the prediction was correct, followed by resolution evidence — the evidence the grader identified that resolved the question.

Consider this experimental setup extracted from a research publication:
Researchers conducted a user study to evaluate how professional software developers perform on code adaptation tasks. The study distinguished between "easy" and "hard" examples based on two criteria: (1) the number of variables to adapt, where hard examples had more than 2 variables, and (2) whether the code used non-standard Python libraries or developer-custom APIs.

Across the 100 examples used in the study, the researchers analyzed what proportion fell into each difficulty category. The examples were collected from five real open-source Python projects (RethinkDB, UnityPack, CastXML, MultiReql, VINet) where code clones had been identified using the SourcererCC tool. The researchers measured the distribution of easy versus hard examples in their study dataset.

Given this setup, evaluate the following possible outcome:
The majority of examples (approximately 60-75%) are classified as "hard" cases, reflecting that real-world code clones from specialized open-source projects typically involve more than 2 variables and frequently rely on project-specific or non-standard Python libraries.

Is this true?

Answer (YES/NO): YES